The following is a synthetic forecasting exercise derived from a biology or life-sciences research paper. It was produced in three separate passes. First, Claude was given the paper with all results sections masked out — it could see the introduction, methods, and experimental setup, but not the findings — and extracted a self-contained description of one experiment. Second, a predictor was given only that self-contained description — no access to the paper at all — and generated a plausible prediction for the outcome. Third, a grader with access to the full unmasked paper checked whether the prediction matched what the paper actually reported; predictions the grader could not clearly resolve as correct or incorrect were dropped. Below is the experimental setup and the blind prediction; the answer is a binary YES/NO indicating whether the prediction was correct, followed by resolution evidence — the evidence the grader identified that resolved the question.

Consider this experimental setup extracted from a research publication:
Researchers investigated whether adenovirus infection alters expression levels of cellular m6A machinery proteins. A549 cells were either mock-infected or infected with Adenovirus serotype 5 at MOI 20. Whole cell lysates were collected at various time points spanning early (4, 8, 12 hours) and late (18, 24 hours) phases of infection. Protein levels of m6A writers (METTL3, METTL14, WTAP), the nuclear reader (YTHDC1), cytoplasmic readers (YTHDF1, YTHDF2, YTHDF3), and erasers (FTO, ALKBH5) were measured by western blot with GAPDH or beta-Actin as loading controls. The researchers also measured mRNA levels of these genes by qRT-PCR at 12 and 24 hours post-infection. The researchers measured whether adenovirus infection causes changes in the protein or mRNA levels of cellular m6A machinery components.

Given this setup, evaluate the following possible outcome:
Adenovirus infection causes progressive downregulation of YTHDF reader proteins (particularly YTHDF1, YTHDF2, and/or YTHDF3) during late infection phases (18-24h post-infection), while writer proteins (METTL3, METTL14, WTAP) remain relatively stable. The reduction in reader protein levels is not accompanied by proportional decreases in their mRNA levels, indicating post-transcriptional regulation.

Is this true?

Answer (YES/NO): NO